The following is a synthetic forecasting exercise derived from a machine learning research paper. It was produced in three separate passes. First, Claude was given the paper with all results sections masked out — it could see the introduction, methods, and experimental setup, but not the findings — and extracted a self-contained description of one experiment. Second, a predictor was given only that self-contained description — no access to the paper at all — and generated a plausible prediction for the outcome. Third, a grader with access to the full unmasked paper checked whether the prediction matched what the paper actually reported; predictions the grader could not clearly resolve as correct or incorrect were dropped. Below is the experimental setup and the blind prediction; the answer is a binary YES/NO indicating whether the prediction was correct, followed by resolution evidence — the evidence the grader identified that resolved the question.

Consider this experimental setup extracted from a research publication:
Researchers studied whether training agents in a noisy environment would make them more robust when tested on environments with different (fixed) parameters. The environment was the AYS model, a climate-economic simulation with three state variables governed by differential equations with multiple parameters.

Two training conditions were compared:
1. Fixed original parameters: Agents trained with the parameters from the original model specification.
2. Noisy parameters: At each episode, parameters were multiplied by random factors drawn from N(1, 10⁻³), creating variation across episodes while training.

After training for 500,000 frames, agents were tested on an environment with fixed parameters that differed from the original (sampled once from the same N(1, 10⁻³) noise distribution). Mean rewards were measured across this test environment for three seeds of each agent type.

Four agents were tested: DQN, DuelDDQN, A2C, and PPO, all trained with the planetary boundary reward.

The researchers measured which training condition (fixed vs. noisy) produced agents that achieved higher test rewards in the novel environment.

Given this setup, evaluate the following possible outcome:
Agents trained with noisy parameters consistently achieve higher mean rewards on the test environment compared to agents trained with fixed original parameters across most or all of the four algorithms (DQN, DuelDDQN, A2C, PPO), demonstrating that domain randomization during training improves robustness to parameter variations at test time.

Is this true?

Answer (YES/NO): NO